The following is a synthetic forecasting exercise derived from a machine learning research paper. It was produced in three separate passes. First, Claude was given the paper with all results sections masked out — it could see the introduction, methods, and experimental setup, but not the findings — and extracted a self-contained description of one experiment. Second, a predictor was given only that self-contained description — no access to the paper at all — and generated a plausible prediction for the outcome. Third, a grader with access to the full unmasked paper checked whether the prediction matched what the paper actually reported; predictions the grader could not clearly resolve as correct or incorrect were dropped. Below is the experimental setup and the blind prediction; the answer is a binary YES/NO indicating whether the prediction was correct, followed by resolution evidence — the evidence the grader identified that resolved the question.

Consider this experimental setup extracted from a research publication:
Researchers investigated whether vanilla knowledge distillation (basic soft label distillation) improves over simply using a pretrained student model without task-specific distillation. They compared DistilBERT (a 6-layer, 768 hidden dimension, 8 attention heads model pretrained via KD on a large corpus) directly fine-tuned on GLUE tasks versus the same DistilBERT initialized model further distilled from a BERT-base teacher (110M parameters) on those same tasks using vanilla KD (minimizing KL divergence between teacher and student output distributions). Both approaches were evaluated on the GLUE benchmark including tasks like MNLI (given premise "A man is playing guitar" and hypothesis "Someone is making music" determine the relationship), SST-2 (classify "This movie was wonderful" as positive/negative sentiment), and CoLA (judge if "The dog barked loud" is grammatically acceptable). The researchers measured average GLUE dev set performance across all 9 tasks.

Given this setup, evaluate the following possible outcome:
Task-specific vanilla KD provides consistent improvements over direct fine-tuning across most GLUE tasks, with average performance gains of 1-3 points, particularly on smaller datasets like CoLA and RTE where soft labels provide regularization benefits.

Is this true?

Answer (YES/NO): NO